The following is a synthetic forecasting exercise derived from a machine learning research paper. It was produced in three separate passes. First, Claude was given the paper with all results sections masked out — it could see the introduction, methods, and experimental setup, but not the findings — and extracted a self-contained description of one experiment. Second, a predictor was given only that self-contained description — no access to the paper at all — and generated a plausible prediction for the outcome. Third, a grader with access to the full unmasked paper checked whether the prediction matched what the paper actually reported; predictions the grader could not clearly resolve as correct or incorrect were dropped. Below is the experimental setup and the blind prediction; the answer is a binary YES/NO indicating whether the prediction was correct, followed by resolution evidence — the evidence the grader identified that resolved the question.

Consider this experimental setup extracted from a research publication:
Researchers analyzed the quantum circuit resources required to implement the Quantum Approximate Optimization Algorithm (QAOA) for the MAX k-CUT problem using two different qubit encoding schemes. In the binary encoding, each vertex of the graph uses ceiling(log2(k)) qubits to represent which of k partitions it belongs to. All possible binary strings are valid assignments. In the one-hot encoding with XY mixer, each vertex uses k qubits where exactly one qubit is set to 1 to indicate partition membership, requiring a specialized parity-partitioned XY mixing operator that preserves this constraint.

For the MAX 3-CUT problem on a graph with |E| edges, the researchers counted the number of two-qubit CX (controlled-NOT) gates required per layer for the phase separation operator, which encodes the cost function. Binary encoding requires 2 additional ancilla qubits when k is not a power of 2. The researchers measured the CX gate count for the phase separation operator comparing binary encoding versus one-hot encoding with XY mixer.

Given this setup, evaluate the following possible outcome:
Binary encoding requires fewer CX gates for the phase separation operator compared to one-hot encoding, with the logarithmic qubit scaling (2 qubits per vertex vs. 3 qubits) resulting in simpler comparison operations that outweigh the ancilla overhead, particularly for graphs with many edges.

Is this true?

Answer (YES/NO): NO